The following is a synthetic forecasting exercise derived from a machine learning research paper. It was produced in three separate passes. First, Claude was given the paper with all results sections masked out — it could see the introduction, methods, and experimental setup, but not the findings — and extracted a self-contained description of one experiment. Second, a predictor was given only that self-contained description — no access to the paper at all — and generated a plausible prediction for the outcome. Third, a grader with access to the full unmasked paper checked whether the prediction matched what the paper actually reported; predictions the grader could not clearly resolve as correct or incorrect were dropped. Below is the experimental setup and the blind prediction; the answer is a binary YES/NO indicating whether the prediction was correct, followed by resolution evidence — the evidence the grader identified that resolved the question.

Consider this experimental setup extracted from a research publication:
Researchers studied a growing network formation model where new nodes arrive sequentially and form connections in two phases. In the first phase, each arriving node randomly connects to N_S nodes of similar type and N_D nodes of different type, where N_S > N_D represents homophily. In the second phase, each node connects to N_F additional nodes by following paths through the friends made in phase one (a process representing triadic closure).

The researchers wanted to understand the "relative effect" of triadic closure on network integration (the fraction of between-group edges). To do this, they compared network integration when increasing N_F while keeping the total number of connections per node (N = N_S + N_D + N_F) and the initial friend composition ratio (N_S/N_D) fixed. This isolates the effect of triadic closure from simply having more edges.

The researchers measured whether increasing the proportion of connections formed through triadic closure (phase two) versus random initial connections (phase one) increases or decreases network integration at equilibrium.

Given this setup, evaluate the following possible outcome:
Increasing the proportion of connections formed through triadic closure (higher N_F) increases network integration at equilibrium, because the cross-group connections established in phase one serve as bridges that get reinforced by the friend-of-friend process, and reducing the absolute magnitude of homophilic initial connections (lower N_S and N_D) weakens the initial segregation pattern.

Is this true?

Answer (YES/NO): YES